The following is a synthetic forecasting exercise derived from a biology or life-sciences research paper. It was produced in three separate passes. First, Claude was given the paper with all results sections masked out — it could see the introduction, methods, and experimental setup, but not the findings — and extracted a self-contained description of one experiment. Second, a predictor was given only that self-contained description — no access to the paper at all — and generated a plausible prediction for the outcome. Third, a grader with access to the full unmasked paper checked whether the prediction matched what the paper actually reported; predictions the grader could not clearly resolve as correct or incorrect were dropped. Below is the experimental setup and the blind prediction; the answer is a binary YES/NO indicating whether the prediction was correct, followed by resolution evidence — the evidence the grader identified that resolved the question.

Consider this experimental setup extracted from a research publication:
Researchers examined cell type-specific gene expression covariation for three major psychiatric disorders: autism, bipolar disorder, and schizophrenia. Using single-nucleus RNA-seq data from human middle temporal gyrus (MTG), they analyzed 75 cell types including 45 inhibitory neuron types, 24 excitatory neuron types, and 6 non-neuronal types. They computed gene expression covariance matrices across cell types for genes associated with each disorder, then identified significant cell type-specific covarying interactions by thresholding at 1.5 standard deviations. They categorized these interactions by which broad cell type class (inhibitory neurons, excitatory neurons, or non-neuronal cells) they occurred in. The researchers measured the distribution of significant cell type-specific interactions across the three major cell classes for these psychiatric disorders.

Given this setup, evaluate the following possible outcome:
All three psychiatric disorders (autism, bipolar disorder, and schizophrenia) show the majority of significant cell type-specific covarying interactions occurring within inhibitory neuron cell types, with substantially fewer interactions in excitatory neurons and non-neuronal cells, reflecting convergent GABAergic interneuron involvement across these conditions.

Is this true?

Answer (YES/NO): NO